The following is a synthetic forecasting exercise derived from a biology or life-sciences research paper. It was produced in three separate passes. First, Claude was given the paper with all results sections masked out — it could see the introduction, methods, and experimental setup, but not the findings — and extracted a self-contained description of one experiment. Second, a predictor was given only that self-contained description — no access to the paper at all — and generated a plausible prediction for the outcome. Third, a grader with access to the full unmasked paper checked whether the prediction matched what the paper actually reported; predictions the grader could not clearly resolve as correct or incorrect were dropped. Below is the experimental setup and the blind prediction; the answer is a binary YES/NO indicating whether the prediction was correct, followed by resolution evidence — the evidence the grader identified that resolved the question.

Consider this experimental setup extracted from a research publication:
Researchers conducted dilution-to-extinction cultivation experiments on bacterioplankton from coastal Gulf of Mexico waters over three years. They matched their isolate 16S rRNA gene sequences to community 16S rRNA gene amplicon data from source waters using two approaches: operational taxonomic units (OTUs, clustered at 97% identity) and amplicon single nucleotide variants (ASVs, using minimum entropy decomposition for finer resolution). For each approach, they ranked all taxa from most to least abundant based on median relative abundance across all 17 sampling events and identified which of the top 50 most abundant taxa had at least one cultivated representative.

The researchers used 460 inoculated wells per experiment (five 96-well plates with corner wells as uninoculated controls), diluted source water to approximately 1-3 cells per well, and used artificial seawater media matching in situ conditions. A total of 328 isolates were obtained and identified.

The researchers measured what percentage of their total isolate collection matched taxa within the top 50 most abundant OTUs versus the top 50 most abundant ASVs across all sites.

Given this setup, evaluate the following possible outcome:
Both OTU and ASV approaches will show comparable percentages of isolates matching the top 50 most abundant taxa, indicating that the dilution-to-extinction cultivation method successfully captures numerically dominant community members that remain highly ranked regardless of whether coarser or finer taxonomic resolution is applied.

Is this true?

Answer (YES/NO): NO